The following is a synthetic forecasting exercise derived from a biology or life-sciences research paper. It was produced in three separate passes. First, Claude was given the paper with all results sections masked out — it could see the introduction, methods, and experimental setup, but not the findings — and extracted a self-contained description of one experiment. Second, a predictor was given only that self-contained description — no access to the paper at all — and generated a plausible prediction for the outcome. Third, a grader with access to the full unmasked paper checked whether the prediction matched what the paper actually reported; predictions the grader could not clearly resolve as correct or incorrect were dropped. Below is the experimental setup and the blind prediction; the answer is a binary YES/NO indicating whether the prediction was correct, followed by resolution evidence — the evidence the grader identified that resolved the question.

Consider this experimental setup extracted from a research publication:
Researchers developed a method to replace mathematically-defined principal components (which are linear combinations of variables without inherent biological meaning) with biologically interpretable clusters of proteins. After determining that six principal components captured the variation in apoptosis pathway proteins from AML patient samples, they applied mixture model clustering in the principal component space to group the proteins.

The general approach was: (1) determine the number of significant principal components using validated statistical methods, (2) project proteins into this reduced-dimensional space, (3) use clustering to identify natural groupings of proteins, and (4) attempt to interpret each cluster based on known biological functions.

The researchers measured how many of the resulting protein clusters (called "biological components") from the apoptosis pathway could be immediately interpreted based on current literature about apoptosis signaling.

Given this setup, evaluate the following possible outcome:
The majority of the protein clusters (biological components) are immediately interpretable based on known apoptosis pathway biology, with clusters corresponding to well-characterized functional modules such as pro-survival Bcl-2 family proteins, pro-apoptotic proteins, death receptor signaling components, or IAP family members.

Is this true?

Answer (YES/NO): NO